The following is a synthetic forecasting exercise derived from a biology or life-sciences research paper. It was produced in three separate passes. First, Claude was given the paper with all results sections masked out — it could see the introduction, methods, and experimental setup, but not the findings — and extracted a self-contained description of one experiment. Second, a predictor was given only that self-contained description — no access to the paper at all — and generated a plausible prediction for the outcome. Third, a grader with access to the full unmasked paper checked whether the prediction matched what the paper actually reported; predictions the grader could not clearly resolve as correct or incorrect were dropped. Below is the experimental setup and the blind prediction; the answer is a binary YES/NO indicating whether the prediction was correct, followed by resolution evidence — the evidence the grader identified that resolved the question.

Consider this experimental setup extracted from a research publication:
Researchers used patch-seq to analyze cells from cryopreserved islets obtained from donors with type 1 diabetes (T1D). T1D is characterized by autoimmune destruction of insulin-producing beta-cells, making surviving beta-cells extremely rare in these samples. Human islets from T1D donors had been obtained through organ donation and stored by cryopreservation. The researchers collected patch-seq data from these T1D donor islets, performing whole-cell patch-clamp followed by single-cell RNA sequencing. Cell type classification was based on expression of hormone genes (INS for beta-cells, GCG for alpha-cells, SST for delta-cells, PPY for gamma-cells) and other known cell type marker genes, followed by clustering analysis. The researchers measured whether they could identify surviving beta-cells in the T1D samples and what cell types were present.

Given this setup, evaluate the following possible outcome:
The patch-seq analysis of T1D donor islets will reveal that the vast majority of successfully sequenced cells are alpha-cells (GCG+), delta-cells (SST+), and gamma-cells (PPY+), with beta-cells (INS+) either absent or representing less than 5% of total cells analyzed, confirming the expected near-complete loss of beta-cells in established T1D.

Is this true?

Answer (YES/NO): NO